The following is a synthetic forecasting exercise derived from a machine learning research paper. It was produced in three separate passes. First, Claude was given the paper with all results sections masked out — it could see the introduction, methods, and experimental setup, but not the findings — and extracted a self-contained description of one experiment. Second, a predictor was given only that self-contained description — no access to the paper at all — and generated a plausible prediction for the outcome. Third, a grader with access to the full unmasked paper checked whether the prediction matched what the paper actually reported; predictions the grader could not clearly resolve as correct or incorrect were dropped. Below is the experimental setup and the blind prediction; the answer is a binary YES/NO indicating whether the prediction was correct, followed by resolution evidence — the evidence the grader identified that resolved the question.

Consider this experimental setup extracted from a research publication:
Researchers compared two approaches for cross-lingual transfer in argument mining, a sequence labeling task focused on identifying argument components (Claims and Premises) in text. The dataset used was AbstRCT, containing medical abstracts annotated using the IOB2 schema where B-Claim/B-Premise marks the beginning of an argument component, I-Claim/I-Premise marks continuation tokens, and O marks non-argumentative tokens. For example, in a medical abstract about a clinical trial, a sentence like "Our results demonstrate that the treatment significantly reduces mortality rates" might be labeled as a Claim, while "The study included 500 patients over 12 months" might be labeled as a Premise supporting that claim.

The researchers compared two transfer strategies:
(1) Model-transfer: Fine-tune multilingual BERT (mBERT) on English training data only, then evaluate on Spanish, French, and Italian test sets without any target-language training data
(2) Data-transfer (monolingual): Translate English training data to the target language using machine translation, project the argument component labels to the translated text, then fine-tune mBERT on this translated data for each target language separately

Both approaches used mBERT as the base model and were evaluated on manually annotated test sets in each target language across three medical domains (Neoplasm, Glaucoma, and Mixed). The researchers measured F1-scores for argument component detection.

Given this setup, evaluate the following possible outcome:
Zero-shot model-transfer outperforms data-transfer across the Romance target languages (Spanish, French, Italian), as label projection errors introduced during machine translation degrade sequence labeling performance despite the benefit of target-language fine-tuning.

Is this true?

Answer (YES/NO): NO